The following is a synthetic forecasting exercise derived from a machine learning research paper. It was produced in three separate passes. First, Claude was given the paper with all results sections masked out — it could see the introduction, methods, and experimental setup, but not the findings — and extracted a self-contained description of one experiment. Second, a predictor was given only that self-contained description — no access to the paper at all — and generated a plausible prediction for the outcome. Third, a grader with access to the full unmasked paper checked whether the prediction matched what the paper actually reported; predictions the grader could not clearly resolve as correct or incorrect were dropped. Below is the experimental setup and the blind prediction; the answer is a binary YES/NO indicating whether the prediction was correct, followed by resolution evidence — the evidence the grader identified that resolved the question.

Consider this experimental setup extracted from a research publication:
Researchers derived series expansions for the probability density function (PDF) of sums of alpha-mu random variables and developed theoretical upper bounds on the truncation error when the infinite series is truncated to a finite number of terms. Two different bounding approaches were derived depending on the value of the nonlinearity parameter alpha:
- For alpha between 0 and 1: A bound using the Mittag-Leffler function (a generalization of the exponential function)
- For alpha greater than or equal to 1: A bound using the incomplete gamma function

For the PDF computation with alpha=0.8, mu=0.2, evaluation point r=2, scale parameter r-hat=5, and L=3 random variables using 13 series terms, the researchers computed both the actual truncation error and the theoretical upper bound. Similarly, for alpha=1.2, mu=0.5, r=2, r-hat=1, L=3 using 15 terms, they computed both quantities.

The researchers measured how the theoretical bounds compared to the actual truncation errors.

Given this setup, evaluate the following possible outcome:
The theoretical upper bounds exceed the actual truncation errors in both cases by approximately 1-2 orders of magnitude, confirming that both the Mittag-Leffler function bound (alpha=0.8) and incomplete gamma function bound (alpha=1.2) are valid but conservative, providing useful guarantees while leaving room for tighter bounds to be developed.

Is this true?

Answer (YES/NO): NO